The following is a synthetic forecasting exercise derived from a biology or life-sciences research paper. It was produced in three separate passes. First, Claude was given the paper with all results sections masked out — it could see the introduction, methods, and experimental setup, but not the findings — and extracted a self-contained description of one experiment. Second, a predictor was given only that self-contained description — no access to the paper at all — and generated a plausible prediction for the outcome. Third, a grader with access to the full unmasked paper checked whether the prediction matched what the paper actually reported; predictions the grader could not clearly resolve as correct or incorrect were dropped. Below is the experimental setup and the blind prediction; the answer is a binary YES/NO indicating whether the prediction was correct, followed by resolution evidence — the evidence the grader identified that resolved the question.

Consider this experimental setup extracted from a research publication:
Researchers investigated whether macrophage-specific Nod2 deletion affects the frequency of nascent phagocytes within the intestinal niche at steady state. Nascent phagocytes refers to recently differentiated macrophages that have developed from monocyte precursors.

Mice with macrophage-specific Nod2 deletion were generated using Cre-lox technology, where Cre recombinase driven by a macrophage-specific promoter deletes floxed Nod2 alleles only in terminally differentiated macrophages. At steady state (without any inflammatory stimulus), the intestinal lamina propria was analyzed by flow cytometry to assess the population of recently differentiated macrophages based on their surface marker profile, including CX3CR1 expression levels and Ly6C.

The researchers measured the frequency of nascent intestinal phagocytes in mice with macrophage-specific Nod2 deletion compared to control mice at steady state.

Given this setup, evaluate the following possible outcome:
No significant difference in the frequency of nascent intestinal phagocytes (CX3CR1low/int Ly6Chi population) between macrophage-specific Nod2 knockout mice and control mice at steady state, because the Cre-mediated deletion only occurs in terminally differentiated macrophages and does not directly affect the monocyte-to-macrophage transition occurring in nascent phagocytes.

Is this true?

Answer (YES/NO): YES